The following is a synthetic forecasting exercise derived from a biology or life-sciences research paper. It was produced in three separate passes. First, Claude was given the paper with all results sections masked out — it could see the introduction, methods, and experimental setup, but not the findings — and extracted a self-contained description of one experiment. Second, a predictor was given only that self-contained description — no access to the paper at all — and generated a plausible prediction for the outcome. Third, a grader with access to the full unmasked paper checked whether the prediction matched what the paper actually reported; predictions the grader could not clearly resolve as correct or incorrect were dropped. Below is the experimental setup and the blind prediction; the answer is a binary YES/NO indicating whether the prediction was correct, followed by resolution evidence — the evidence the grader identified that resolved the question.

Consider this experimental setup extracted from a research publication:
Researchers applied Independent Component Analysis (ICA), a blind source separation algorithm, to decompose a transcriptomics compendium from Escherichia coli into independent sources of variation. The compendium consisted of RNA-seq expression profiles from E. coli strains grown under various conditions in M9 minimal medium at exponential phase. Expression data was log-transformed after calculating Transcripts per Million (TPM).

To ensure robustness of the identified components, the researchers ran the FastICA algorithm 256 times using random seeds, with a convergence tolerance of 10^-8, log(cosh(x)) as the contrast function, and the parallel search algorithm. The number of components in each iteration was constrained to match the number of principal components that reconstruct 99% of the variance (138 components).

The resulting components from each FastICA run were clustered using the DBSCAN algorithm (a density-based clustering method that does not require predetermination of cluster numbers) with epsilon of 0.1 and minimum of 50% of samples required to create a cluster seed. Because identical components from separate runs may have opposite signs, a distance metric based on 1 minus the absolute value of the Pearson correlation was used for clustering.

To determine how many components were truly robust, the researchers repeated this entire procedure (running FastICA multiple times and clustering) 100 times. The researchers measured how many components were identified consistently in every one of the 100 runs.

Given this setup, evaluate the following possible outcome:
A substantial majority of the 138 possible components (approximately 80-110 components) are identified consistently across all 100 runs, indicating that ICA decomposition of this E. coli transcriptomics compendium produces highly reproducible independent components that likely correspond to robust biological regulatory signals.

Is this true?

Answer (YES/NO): NO